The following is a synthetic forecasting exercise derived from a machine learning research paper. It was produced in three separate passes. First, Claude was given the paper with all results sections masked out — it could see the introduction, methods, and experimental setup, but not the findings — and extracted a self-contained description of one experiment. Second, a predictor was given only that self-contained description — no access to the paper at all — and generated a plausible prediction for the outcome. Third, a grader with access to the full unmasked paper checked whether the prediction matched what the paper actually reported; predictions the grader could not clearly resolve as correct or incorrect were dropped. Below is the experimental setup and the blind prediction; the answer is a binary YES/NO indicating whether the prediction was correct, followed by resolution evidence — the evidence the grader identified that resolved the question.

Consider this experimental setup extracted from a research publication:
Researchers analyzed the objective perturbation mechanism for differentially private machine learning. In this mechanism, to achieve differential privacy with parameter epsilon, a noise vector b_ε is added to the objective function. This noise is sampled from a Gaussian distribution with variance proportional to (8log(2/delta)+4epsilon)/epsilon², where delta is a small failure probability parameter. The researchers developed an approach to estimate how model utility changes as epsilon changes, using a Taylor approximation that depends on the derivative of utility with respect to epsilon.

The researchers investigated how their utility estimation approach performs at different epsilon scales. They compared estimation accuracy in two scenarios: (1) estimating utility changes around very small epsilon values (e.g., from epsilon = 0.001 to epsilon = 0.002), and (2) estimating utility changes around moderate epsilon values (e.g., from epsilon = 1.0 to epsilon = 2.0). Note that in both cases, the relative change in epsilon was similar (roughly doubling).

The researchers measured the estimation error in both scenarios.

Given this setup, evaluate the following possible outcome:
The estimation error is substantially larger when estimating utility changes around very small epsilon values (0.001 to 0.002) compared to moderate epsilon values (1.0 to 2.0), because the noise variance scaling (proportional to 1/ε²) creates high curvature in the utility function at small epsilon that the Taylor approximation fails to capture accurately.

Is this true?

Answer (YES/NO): YES